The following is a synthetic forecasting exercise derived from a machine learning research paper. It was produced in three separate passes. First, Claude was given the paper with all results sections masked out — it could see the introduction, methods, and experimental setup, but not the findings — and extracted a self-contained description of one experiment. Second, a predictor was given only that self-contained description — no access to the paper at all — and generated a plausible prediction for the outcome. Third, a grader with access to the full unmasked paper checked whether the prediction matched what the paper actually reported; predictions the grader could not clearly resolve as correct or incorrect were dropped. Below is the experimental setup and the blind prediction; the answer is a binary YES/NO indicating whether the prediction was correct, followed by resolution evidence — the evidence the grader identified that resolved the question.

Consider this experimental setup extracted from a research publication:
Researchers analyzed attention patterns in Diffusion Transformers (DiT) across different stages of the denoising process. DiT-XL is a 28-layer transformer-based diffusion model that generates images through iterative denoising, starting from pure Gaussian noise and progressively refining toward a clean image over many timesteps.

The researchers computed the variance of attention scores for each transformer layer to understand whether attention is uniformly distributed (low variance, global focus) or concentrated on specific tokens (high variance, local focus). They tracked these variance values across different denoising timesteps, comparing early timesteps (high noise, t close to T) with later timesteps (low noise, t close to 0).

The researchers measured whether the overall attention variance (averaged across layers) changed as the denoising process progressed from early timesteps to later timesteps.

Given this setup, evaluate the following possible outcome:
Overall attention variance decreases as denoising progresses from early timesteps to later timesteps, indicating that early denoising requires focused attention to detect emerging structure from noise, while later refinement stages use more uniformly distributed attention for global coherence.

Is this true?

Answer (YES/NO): NO